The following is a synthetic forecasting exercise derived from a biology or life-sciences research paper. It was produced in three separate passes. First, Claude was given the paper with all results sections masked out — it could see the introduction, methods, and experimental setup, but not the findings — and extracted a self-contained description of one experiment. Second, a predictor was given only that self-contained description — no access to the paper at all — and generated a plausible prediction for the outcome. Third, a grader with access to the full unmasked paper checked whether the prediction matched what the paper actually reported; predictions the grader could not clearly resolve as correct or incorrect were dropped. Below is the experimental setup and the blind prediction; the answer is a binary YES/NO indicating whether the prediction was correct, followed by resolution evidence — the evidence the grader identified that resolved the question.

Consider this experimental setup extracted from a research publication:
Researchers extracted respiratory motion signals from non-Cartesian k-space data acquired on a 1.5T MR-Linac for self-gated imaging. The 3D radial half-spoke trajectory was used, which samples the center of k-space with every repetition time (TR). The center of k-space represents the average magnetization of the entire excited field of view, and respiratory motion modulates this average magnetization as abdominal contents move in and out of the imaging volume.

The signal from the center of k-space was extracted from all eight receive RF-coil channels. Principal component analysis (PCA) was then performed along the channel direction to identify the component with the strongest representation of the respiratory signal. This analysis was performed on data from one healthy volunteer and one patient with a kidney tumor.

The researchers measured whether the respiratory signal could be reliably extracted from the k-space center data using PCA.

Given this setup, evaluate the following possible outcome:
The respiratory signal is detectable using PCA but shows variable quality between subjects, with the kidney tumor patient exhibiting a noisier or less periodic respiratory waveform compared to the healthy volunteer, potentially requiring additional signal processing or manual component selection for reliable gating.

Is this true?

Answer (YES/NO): NO